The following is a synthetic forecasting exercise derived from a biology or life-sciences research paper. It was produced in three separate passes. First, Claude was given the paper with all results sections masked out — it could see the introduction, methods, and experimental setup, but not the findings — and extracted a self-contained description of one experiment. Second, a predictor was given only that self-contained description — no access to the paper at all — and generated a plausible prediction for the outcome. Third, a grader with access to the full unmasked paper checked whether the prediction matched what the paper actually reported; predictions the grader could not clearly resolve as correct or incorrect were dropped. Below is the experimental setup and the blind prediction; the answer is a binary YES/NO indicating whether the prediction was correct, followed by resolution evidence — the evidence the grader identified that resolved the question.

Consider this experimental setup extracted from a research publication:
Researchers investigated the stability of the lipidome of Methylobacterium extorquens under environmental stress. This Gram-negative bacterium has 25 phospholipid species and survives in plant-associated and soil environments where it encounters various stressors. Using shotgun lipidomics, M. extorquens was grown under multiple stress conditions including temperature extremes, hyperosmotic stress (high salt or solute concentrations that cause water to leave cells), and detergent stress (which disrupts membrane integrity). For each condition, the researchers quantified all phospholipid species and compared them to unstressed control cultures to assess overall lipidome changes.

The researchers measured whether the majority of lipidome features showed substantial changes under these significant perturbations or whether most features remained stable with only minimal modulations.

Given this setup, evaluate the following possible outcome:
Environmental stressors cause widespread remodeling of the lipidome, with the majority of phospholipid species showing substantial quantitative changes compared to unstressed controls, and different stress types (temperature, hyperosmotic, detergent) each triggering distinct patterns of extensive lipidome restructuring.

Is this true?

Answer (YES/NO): NO